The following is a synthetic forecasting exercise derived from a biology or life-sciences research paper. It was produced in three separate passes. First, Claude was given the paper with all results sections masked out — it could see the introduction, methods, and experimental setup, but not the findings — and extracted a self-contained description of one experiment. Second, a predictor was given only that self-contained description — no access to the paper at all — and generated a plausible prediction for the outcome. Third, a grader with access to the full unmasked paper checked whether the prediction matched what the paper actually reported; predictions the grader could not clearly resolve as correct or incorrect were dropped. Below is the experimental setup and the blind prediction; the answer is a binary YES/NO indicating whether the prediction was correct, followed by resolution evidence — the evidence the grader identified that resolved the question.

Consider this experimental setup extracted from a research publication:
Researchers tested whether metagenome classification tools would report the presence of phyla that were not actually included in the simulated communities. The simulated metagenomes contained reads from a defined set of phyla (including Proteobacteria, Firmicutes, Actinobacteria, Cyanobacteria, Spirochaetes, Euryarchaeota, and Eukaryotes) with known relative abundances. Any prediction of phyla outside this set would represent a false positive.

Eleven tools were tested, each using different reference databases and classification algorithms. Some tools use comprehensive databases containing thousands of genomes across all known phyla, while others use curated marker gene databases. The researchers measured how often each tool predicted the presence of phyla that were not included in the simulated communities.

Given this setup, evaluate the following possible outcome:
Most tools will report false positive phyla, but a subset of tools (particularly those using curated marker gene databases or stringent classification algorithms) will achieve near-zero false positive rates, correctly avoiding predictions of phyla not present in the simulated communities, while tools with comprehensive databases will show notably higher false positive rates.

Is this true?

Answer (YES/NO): NO